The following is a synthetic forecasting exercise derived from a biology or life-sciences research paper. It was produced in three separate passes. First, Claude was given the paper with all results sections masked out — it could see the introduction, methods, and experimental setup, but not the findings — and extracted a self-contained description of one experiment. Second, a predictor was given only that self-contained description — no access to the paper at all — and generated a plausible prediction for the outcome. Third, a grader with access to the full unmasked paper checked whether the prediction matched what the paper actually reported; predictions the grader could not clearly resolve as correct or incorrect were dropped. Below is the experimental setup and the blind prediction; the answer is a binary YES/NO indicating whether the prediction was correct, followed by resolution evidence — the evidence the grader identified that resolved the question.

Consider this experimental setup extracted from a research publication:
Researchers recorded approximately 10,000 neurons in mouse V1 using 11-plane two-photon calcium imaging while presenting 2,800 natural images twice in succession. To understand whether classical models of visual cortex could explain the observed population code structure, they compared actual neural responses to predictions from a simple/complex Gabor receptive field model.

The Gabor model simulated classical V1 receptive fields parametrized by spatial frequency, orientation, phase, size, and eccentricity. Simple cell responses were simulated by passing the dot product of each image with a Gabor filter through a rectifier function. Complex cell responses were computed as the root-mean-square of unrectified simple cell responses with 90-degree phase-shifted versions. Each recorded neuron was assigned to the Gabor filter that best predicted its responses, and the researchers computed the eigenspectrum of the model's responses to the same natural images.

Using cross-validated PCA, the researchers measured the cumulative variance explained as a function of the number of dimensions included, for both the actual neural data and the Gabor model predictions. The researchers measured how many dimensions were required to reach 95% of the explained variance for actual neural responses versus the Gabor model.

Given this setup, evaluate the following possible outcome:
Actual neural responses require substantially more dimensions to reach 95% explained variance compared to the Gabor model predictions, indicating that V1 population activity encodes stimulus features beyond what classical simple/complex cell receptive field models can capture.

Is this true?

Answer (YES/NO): YES